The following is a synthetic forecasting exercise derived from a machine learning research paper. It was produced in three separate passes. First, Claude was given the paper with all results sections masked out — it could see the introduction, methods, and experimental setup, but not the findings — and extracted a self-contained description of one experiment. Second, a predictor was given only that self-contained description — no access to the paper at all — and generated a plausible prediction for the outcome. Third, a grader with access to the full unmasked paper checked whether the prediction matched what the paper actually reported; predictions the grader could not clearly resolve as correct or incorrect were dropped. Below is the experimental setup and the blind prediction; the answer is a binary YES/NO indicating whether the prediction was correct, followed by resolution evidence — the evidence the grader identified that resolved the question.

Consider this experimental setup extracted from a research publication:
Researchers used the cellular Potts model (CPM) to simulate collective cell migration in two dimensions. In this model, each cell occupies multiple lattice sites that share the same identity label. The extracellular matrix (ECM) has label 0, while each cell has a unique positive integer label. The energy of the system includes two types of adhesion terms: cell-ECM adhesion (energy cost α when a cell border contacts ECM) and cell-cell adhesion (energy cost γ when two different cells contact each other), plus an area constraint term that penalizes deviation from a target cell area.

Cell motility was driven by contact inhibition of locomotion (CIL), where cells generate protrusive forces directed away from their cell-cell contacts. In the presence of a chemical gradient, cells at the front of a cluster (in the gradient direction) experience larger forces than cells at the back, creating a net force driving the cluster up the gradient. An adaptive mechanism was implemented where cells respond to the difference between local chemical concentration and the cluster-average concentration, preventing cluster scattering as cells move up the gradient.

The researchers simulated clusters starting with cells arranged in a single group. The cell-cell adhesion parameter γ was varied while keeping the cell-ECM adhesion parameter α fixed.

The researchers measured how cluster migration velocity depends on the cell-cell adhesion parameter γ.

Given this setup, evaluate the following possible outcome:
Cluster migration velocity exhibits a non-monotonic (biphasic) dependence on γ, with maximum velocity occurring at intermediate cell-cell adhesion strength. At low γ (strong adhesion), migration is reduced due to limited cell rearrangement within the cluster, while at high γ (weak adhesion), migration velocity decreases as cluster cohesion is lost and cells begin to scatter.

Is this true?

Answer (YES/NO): YES